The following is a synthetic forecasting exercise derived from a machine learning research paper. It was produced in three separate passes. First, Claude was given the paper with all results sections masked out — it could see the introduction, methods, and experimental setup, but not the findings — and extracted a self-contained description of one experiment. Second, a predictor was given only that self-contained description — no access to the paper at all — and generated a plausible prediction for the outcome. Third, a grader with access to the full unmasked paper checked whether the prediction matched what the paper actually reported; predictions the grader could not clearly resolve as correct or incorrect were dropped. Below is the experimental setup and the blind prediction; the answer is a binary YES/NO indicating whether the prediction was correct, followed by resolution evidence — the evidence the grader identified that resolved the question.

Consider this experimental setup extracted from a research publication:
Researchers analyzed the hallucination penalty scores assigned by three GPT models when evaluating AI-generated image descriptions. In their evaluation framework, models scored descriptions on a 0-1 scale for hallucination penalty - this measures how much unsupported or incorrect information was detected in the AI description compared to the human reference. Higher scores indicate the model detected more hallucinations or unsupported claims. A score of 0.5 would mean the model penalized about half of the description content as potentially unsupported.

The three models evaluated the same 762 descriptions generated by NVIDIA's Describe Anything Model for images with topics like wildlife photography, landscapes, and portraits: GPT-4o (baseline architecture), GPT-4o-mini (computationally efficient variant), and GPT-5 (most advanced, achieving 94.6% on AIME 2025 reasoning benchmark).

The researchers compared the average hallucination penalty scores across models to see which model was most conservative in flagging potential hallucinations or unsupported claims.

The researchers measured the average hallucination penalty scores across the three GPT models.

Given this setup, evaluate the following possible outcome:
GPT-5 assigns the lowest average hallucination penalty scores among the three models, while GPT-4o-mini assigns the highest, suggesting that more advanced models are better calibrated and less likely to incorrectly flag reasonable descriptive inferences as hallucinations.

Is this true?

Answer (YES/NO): NO